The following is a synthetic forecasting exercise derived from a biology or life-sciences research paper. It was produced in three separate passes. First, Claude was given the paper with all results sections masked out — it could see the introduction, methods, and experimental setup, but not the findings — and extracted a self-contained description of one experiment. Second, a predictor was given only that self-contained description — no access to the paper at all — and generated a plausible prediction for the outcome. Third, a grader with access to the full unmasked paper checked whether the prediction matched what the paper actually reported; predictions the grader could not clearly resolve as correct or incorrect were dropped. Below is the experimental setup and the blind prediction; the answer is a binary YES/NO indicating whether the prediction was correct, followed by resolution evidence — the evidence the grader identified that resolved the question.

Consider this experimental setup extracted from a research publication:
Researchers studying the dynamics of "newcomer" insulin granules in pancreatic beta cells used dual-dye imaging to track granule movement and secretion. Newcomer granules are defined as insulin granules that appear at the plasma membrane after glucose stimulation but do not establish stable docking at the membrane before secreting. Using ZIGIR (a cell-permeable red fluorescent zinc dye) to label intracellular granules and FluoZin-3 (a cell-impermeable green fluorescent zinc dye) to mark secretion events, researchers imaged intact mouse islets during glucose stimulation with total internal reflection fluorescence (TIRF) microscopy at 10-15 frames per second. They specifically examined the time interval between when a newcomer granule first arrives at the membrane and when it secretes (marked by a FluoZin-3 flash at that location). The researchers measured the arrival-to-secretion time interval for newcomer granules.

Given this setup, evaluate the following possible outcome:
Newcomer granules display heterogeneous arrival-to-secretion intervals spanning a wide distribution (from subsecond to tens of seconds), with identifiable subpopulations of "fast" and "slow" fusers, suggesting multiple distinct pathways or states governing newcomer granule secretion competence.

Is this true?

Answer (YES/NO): NO